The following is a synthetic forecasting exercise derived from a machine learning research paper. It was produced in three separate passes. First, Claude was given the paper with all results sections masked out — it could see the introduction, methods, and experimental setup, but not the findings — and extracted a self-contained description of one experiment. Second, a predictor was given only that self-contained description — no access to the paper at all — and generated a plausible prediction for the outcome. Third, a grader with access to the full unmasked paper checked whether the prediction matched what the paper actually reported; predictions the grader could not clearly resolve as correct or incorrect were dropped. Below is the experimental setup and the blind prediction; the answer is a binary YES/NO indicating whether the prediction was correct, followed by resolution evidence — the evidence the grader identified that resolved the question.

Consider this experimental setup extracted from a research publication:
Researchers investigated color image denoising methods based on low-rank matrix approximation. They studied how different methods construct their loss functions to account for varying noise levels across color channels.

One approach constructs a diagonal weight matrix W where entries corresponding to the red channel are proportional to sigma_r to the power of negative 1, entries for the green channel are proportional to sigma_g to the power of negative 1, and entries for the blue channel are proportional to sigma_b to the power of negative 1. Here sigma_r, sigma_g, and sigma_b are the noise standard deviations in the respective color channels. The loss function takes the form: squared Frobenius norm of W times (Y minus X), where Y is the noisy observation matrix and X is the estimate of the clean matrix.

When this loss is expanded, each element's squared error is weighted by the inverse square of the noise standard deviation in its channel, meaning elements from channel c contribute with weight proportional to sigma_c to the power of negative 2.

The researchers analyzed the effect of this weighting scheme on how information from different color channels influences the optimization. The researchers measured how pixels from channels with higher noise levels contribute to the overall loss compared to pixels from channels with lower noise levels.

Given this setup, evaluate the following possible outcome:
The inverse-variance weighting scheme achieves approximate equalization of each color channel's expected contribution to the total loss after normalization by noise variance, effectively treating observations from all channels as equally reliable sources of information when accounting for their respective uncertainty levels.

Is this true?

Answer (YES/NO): NO